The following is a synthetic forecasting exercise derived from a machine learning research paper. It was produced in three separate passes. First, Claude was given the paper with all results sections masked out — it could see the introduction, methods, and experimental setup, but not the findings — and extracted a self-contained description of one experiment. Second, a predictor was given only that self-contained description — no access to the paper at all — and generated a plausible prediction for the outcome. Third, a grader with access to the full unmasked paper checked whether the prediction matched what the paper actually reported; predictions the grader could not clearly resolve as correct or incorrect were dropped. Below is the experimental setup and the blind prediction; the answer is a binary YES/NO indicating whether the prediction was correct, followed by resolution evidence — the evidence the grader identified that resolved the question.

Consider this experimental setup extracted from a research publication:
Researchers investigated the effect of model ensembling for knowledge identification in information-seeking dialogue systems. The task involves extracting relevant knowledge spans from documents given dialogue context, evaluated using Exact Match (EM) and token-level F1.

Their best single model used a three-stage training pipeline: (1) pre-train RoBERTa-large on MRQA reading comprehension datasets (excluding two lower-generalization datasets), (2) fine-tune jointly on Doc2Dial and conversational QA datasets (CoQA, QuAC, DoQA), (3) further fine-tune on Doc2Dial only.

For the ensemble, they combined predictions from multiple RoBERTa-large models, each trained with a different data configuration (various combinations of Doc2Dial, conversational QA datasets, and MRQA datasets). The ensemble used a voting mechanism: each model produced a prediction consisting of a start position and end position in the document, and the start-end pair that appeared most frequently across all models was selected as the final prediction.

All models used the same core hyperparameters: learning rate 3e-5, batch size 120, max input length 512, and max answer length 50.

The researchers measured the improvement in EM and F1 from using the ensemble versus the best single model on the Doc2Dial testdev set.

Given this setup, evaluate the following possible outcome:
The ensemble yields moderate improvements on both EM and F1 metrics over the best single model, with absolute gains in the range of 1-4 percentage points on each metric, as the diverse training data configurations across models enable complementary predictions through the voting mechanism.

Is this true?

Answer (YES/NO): YES